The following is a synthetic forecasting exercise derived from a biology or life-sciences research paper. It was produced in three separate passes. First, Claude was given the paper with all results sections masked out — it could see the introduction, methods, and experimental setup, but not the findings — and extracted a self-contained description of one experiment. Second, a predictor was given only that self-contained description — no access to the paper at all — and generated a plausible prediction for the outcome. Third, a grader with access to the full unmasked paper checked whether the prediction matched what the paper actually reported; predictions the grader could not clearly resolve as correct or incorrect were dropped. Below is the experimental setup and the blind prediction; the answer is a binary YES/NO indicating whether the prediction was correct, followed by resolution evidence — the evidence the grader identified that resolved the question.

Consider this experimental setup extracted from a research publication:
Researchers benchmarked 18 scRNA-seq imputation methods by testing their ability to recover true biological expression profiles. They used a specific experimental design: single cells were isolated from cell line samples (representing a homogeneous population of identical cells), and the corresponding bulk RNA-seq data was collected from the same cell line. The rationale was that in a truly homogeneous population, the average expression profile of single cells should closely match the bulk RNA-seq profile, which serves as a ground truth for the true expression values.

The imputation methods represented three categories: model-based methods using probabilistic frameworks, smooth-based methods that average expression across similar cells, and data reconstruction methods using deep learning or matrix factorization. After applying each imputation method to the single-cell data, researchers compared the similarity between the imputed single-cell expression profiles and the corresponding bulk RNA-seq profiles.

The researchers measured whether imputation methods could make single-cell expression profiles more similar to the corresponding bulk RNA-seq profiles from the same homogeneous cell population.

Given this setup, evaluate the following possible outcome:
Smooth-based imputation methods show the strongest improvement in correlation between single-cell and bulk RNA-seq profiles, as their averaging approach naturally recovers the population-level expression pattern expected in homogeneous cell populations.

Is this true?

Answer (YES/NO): NO